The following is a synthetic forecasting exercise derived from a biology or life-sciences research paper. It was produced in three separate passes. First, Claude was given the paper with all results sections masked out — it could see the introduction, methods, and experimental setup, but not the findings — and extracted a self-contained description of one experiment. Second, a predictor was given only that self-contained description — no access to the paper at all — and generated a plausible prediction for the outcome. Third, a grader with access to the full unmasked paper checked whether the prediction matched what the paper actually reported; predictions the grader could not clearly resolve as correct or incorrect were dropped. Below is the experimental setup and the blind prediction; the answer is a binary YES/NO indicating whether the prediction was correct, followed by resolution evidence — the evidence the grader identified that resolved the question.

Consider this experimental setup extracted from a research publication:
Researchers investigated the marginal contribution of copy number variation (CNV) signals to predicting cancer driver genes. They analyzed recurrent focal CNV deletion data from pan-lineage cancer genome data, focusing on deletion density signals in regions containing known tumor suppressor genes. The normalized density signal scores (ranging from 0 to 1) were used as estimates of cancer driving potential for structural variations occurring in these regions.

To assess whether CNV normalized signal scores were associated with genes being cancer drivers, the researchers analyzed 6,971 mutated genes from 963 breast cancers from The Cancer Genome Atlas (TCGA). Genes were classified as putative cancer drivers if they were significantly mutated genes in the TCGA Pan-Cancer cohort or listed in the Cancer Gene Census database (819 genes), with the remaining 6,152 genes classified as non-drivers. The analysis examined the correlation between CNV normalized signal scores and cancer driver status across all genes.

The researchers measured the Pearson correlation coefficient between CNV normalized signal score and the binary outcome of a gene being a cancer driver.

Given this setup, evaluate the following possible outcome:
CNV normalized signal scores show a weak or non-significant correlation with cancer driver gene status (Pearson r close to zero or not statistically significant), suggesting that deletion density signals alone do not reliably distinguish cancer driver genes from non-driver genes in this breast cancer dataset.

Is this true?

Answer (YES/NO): NO